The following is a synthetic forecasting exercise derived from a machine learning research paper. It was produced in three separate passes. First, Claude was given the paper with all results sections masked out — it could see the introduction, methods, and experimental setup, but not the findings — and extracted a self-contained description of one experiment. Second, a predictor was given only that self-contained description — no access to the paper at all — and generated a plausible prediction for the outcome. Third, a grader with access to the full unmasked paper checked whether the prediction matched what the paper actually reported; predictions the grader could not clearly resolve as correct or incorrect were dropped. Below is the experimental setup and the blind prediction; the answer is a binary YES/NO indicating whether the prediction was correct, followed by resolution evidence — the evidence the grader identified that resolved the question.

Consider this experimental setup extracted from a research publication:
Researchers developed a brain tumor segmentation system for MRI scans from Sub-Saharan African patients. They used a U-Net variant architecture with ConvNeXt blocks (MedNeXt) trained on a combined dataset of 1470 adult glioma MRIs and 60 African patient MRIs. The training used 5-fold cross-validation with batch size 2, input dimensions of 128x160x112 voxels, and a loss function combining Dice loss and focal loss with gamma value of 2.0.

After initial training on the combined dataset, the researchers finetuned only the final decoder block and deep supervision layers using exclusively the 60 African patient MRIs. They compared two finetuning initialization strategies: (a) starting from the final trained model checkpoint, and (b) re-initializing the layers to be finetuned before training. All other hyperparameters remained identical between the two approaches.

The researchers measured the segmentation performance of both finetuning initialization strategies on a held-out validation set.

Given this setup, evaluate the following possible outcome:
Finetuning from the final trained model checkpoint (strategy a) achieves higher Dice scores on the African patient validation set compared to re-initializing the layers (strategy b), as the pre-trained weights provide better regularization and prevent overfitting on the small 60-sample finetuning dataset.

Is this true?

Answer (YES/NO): NO